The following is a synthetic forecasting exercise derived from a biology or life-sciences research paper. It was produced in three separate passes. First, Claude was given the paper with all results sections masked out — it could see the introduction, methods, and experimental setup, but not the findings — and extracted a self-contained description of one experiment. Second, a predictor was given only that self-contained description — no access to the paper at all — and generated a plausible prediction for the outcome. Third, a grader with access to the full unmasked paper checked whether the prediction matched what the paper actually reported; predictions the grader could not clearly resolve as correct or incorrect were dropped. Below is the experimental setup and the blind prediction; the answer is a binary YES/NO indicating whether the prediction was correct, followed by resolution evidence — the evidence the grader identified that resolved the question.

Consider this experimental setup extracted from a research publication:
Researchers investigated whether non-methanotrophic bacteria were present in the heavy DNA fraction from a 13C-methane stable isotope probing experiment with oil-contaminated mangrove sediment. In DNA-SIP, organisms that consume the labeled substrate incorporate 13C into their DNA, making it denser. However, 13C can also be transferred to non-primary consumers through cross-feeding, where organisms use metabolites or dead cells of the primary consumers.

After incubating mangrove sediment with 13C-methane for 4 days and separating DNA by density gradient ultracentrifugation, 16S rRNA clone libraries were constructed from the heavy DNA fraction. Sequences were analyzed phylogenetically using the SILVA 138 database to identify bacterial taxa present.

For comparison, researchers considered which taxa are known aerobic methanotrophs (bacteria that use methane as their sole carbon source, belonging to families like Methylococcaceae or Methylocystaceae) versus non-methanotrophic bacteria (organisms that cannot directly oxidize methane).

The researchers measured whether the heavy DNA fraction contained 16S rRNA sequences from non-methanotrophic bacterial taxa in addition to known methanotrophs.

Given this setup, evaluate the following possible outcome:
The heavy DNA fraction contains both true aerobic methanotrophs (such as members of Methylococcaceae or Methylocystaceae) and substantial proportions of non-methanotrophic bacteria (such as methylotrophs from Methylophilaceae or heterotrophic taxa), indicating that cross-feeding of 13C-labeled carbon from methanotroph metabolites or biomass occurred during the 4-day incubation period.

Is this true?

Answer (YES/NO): YES